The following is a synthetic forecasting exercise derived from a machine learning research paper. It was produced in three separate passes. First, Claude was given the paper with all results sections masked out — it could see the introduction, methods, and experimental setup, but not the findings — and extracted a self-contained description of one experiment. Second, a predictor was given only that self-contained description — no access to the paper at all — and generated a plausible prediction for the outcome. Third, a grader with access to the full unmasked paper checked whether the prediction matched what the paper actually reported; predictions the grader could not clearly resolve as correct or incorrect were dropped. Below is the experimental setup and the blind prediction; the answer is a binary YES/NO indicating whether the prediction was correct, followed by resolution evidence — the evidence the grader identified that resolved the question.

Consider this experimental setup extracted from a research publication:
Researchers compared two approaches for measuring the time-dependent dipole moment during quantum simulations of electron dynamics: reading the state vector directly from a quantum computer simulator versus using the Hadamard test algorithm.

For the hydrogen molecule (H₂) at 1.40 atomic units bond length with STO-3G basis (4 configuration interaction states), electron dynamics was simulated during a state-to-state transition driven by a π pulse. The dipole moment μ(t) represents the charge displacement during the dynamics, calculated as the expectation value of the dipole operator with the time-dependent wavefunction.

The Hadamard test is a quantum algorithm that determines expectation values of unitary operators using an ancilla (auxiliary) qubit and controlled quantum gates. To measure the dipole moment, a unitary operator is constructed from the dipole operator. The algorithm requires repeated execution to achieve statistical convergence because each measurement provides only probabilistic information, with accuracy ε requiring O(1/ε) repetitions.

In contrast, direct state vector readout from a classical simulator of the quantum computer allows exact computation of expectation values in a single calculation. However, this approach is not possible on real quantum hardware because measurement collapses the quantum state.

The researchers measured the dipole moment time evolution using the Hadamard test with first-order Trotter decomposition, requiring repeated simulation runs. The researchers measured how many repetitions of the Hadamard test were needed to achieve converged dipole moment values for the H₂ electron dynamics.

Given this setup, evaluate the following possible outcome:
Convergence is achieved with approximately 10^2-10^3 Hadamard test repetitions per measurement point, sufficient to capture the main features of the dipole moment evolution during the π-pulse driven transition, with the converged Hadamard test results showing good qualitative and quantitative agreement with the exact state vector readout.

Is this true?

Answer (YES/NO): NO